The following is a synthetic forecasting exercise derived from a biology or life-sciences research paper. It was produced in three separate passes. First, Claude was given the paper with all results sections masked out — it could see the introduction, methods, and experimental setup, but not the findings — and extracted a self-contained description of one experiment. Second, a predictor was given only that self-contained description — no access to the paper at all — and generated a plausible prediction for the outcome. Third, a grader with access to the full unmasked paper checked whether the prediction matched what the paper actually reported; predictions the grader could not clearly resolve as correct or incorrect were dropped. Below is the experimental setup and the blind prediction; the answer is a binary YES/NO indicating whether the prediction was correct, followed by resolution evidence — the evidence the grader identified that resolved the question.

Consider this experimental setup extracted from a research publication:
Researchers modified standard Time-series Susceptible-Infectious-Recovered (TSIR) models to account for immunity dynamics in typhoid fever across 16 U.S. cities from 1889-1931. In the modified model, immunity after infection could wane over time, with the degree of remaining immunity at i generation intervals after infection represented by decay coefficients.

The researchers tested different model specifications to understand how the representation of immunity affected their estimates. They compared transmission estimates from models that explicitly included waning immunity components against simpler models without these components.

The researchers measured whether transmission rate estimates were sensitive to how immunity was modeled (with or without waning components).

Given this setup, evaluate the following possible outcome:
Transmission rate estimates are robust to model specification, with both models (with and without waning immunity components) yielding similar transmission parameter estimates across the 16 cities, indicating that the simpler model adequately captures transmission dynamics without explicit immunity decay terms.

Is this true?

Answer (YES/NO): YES